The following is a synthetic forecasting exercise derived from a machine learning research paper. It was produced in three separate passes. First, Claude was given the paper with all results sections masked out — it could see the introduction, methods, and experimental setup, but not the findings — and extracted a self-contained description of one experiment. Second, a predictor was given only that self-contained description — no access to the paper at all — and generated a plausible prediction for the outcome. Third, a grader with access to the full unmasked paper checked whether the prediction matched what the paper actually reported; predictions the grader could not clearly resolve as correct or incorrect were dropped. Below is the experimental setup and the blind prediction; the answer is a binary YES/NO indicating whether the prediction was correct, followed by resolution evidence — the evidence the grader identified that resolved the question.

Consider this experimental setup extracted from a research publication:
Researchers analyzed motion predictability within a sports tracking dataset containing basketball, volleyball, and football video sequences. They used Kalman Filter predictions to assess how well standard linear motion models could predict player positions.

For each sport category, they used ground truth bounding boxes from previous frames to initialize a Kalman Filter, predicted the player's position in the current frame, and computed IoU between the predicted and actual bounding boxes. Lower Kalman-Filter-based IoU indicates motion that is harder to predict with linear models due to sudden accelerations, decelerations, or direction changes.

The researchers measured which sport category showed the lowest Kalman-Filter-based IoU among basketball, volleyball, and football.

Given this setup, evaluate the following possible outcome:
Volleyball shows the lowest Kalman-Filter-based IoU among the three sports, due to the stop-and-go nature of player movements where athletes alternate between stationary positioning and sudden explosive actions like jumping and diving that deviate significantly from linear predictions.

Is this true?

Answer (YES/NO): NO